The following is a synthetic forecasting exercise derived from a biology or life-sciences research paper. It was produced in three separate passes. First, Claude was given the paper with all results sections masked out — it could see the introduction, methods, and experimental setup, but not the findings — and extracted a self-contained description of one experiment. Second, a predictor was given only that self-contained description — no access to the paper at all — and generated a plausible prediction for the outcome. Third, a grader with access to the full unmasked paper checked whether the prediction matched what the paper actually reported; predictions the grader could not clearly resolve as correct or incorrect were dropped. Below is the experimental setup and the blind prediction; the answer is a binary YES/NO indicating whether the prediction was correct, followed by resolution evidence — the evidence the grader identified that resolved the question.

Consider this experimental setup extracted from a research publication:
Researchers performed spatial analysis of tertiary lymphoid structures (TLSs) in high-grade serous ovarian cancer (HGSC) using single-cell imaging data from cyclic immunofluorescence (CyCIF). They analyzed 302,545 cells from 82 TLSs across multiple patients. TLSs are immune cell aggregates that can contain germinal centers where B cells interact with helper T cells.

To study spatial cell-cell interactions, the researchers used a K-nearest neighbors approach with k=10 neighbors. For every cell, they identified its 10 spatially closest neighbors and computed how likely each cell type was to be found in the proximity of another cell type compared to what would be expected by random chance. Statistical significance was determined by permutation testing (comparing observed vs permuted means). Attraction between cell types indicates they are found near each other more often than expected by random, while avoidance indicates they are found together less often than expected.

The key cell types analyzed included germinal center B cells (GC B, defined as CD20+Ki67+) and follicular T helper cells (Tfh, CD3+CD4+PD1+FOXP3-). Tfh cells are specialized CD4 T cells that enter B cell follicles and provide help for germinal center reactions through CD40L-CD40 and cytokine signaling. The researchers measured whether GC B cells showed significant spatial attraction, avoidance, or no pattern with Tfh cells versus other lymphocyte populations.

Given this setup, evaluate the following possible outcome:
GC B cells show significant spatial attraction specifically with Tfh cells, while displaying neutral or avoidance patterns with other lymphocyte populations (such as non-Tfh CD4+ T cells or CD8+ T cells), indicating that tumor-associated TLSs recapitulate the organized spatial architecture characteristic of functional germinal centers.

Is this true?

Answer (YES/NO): YES